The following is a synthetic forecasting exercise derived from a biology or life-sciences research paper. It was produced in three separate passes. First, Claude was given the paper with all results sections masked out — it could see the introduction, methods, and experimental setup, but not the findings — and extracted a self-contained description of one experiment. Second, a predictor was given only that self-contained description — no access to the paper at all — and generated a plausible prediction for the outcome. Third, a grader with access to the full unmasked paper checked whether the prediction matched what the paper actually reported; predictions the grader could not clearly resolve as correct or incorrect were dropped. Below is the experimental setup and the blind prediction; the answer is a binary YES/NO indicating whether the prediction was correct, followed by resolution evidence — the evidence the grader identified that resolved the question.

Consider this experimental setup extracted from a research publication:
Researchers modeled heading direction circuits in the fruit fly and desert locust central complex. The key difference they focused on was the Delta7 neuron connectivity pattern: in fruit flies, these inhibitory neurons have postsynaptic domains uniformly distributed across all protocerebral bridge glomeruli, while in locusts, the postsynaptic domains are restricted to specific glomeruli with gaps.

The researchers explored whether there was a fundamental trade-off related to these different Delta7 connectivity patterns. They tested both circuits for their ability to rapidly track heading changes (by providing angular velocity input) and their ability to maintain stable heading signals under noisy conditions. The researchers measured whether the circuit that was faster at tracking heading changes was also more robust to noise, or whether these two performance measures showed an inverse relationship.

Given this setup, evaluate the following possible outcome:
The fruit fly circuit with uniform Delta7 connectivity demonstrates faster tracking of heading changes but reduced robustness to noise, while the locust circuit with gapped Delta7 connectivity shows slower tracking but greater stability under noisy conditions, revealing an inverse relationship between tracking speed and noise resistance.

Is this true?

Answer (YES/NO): YES